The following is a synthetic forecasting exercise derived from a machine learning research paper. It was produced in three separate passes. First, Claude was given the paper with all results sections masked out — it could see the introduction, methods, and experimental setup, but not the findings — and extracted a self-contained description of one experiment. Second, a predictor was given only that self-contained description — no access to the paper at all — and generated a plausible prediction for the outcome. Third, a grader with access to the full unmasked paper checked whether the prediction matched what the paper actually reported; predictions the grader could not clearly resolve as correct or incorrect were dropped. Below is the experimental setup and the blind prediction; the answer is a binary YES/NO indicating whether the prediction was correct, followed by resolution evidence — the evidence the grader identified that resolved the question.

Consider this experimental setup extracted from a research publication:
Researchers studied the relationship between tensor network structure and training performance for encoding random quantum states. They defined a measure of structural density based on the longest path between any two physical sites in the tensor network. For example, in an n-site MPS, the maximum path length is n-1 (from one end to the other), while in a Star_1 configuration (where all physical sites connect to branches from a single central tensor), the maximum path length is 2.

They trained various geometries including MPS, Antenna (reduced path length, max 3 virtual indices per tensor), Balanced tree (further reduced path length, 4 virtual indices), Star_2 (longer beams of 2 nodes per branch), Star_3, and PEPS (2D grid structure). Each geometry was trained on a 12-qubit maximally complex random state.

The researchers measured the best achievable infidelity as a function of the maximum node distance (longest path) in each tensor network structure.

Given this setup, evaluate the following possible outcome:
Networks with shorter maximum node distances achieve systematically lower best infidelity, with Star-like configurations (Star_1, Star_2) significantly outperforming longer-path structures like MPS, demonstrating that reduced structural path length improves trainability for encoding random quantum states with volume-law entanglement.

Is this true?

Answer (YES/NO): YES